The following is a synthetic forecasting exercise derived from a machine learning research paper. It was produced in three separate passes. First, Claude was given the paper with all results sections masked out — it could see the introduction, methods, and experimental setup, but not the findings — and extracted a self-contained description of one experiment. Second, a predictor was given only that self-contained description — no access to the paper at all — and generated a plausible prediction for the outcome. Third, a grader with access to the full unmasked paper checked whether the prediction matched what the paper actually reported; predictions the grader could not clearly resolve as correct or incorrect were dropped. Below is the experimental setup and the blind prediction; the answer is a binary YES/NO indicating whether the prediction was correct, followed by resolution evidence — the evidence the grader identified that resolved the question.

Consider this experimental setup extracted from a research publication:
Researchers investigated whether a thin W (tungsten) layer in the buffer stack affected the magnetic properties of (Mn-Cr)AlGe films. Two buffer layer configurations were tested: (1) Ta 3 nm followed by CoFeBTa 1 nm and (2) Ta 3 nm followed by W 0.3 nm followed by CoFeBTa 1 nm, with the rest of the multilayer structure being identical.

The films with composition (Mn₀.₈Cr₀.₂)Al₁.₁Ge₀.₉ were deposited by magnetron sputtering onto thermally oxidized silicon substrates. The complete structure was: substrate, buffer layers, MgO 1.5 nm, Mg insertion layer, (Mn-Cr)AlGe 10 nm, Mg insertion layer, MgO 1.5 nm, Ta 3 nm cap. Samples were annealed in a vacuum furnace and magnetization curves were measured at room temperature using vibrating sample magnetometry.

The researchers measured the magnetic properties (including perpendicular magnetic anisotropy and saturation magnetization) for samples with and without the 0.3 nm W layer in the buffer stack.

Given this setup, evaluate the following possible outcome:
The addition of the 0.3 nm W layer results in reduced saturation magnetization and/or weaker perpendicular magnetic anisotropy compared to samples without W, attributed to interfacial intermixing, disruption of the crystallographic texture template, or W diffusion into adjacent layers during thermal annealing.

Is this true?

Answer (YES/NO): NO